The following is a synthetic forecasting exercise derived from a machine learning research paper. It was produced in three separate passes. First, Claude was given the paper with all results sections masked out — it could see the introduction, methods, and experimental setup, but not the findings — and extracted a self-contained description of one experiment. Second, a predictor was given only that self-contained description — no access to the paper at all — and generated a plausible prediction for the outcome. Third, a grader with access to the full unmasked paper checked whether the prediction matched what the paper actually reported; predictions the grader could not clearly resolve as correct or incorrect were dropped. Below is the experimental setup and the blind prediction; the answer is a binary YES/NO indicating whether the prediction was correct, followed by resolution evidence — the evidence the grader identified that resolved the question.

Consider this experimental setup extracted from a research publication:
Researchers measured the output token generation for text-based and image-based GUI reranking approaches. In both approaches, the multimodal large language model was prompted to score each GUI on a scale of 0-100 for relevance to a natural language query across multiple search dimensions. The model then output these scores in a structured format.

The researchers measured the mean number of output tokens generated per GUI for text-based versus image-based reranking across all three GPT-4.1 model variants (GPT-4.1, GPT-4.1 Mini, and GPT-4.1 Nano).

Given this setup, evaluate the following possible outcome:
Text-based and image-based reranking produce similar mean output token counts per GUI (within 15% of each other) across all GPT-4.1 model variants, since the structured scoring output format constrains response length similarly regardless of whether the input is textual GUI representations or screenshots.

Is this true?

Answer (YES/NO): NO